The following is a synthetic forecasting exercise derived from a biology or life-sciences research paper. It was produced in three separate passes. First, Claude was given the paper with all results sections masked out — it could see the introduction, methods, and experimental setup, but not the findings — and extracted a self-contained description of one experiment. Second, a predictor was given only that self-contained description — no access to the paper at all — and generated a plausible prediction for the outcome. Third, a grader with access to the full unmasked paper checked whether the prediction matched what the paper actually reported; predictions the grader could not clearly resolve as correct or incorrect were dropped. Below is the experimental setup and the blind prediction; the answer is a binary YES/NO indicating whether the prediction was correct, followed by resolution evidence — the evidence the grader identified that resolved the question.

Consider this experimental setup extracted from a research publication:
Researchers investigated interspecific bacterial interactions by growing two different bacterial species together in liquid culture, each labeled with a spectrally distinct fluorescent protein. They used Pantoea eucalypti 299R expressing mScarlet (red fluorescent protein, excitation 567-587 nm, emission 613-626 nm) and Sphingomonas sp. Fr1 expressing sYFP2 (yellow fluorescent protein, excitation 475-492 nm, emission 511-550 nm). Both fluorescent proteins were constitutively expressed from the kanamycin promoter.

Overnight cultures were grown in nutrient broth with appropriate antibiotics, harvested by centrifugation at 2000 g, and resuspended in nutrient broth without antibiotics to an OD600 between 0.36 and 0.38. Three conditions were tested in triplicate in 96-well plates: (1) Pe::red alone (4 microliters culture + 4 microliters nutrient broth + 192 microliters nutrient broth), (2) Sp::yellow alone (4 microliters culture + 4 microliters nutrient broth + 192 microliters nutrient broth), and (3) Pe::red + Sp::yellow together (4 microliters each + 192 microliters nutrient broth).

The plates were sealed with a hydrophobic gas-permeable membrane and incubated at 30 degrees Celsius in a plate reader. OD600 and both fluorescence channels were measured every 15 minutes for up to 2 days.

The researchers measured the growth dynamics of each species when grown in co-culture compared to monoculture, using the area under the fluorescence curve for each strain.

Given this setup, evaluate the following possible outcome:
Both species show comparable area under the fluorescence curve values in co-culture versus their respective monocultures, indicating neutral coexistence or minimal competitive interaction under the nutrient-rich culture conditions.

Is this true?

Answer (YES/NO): NO